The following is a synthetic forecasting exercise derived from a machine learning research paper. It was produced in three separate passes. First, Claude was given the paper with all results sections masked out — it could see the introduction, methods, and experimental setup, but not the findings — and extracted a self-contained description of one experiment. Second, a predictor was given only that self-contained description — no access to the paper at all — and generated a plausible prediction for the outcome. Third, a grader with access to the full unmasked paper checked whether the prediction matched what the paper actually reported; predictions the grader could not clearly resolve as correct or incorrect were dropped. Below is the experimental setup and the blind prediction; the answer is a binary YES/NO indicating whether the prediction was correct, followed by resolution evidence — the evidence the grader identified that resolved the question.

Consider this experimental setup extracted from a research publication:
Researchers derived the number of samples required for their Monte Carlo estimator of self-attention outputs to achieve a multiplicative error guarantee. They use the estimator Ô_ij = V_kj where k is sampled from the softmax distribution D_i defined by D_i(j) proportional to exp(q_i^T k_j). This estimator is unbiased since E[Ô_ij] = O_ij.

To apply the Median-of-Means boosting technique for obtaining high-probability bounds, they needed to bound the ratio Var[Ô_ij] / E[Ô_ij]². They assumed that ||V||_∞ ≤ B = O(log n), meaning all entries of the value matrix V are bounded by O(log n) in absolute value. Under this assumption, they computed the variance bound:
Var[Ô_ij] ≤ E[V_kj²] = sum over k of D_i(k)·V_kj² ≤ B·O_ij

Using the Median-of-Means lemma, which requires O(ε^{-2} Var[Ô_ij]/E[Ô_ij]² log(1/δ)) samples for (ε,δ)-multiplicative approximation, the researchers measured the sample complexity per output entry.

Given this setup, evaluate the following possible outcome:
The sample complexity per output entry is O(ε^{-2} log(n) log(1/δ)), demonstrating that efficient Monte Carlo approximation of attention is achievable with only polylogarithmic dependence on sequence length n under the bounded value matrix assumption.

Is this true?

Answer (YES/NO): YES